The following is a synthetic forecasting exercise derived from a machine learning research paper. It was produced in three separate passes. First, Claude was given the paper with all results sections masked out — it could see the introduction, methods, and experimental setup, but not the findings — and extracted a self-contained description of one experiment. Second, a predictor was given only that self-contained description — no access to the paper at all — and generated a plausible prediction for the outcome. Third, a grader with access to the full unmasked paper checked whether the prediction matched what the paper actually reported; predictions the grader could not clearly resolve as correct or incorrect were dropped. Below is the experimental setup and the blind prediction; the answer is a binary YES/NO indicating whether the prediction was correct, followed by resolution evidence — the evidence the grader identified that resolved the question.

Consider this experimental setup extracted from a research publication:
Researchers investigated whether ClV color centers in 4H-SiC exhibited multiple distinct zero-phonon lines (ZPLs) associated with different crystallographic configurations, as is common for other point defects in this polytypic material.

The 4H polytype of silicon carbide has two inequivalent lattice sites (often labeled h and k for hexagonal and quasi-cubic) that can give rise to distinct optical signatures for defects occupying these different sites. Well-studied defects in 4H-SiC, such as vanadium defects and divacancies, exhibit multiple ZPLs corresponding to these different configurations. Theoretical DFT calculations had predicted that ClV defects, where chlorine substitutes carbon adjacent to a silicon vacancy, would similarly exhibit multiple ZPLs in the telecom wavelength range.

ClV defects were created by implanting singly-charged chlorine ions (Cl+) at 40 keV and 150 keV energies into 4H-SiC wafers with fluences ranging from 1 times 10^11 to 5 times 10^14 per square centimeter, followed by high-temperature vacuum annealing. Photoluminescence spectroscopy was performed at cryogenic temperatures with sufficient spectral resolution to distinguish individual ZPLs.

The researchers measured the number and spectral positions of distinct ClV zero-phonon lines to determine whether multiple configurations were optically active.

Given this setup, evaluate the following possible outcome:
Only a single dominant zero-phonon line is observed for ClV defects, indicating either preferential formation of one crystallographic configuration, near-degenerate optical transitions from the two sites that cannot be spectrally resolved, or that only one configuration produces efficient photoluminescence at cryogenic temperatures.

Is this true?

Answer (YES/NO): NO